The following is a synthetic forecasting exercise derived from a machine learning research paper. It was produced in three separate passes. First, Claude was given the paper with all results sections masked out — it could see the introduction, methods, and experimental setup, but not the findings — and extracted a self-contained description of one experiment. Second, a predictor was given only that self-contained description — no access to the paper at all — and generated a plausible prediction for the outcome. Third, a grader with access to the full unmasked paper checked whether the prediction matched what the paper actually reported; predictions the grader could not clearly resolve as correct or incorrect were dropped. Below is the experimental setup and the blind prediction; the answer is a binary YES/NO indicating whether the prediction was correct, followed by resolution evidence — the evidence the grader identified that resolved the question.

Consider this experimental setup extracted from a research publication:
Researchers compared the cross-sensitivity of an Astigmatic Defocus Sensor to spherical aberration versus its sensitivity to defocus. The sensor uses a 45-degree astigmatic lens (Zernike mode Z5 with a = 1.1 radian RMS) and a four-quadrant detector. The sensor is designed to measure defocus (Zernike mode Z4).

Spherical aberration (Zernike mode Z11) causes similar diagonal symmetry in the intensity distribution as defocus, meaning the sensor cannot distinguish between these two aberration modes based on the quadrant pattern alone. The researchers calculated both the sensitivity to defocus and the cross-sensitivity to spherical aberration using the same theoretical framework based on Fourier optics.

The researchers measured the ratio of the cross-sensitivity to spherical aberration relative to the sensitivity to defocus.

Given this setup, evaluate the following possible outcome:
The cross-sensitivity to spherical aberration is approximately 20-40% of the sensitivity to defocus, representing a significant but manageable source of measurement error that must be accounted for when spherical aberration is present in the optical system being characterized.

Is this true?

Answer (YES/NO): NO